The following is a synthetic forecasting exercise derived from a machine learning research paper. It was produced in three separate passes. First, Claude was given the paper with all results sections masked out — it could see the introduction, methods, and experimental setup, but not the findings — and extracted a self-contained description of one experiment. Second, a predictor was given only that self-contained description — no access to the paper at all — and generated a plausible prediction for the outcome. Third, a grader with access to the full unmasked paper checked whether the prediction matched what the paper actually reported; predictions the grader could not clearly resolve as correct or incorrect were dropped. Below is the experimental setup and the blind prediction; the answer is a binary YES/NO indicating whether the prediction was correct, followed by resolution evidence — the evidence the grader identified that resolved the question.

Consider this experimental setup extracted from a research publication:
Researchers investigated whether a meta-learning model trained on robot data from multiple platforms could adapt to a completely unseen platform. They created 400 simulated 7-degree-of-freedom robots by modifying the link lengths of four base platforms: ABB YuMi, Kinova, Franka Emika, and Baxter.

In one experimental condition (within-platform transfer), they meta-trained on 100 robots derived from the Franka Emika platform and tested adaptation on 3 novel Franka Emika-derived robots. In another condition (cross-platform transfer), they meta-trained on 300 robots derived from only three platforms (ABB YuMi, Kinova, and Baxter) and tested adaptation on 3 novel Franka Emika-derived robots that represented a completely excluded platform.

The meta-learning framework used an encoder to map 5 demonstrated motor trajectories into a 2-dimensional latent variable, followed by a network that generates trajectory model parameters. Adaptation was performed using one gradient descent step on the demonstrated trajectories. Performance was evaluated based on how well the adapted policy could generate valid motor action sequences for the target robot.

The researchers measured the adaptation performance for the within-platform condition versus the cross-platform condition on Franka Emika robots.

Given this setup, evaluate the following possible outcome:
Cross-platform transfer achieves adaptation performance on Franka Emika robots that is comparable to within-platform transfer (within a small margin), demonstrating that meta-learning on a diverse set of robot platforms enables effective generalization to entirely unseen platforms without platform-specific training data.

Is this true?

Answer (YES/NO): NO